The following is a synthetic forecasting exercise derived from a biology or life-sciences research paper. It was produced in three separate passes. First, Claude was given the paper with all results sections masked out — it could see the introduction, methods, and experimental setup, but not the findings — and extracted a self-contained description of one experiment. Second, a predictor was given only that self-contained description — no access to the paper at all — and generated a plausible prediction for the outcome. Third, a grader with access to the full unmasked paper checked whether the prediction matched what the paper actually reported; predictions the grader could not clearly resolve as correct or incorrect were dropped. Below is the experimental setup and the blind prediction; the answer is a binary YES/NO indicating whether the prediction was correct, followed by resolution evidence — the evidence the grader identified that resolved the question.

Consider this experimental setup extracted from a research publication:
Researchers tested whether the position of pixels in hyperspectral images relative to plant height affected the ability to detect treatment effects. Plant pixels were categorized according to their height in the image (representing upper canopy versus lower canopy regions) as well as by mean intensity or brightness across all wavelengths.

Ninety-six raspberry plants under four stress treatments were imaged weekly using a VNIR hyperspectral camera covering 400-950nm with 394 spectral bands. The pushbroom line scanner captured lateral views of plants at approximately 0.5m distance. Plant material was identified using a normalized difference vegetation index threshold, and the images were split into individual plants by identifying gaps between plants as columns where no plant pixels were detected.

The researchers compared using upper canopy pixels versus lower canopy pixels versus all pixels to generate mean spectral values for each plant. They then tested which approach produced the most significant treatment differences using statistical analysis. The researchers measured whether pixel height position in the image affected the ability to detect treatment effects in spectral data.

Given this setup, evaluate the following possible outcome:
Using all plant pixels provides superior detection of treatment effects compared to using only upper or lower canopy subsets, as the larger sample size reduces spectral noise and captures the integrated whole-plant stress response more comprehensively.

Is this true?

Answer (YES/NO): NO